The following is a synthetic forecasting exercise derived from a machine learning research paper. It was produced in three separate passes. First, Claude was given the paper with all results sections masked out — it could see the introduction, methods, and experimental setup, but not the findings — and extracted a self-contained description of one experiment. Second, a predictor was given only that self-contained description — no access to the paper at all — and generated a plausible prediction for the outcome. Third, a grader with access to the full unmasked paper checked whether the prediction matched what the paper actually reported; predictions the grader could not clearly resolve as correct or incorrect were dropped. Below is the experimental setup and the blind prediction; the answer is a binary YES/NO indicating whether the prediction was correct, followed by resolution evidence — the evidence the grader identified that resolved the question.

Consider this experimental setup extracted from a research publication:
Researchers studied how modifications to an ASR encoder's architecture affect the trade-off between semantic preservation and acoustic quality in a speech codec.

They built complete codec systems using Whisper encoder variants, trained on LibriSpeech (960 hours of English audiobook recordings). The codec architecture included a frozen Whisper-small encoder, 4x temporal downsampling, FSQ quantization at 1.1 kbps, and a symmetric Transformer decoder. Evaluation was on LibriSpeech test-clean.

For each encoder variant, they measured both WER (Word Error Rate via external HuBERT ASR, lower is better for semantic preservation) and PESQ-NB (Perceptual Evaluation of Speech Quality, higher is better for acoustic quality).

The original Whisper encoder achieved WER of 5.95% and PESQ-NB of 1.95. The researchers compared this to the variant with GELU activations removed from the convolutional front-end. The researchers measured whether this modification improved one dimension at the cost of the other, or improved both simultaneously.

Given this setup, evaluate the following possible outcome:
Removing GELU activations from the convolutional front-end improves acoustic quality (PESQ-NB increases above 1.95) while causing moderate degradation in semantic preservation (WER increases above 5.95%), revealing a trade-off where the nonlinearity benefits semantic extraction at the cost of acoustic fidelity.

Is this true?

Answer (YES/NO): NO